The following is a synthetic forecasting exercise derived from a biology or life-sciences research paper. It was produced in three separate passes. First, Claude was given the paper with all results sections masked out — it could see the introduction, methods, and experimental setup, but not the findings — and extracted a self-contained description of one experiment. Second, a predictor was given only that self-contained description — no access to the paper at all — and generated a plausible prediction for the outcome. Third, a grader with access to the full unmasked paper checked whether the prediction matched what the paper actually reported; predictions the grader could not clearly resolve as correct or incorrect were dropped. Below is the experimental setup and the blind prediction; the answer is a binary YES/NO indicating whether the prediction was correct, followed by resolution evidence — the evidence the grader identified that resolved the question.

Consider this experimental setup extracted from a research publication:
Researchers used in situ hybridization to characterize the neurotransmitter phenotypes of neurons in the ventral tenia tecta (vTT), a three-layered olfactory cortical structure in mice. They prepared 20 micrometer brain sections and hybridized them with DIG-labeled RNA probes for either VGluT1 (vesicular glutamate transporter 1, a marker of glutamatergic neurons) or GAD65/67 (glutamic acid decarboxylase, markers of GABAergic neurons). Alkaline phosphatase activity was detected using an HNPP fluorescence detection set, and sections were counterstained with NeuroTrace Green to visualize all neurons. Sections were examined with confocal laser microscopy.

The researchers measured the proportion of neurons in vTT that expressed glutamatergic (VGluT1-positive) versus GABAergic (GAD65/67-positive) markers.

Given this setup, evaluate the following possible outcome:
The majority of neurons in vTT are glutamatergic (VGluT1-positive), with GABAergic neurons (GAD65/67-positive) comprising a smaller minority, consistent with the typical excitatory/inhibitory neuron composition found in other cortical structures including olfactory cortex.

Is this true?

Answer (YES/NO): YES